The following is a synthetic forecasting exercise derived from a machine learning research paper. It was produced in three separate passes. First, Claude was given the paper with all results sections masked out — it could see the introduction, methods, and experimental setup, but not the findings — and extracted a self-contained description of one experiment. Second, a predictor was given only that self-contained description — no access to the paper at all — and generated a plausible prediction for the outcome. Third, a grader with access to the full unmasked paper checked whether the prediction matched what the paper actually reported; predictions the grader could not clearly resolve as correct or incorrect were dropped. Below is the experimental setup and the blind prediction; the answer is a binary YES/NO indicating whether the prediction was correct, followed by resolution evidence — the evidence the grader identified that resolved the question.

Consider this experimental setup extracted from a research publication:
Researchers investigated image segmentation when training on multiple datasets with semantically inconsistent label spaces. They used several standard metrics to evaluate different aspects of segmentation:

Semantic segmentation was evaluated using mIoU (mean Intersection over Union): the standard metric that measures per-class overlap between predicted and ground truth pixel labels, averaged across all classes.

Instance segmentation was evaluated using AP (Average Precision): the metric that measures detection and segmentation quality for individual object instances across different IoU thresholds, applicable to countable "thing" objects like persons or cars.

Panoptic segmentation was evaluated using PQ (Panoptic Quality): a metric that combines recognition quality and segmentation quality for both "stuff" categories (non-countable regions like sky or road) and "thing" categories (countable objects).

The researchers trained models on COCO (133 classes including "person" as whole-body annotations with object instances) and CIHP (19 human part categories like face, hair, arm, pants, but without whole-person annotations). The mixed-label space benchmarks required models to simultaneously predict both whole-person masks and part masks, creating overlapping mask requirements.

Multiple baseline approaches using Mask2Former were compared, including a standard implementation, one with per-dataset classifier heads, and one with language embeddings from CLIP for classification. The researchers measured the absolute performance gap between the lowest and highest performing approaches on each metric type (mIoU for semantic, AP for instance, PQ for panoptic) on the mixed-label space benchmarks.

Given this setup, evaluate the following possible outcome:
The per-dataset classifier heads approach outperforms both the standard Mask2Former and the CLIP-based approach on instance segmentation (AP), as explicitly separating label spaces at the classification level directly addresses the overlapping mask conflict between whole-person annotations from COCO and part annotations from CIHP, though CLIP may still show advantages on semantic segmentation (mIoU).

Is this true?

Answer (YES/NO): NO